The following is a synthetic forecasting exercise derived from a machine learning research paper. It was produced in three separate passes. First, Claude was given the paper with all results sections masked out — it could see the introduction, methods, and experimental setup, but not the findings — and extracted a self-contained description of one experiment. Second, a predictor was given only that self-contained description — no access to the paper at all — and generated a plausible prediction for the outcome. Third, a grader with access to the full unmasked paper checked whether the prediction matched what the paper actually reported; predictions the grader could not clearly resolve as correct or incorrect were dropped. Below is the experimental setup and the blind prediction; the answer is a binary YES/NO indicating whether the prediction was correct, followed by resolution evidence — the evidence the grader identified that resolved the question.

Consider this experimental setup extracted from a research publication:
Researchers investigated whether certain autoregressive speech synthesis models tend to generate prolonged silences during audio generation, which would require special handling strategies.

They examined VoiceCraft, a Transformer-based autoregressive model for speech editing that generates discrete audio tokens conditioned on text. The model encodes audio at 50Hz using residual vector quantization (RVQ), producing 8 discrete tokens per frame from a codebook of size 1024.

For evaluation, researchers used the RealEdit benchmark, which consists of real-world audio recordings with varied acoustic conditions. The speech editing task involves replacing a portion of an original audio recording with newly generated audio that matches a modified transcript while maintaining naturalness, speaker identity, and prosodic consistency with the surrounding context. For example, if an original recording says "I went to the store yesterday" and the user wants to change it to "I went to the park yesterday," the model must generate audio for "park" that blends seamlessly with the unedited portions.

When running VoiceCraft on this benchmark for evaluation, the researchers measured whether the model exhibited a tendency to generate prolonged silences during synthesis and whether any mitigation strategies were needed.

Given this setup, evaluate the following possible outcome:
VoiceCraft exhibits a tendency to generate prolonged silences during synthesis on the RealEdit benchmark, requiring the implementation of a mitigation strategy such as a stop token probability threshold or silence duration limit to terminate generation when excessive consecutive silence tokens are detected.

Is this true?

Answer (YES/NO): NO